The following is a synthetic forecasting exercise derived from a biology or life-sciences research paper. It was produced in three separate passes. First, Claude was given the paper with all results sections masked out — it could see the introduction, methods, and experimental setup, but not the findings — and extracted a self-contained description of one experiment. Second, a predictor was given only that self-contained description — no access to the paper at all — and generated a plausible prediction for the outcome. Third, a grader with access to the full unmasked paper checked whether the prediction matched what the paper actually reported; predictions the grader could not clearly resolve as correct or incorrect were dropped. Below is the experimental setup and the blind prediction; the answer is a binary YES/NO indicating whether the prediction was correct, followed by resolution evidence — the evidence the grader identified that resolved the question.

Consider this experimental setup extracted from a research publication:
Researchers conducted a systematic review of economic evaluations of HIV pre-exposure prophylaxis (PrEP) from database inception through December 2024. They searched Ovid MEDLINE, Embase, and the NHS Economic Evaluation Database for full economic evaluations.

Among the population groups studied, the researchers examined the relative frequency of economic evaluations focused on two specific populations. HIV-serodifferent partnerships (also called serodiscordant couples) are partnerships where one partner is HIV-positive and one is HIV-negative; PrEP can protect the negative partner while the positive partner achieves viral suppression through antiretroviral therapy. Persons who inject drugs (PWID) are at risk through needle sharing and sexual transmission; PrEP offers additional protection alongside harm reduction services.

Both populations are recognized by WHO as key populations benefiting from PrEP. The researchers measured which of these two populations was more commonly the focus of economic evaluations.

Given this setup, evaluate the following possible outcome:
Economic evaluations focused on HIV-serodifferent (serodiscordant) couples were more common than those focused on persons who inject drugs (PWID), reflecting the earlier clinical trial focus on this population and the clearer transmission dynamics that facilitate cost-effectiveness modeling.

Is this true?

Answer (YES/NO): YES